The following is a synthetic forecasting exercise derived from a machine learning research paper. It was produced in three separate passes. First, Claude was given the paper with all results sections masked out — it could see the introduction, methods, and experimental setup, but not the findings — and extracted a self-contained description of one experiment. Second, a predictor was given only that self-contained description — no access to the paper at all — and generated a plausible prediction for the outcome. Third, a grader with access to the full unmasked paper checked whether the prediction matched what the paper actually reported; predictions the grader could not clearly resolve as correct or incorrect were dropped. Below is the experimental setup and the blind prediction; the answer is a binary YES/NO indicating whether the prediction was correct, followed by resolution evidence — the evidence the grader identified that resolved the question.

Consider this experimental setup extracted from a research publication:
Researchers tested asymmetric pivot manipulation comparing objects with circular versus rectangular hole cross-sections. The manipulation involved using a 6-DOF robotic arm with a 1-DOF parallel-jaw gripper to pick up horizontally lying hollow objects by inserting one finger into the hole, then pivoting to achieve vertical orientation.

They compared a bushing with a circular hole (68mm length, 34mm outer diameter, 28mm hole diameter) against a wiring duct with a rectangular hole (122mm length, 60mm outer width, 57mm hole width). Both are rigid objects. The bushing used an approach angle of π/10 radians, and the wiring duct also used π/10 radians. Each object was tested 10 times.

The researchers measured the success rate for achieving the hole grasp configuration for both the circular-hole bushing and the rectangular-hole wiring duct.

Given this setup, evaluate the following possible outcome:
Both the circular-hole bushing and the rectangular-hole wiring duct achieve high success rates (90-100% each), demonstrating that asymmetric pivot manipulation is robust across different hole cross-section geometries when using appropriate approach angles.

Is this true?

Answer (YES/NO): YES